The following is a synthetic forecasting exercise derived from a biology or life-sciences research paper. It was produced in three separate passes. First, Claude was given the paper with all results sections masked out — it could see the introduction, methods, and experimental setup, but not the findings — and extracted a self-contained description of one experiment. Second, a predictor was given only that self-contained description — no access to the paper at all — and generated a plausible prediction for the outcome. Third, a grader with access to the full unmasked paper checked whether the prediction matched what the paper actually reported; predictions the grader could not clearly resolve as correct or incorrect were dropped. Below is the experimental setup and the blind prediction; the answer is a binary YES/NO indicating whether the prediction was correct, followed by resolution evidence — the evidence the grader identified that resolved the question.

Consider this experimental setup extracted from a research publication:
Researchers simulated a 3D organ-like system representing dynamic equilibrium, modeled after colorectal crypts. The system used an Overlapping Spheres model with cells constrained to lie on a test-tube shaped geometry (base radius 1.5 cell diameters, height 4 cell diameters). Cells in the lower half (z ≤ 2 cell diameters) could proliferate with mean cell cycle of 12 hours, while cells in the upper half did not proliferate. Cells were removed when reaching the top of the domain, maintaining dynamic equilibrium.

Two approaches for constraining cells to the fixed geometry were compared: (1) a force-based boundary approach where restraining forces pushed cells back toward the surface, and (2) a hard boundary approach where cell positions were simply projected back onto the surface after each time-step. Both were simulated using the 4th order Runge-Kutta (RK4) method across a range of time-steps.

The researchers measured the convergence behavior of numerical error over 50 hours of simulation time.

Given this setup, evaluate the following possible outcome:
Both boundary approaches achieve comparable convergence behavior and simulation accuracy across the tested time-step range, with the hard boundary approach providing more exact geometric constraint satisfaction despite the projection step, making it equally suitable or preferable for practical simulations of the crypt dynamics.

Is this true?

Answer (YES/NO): NO